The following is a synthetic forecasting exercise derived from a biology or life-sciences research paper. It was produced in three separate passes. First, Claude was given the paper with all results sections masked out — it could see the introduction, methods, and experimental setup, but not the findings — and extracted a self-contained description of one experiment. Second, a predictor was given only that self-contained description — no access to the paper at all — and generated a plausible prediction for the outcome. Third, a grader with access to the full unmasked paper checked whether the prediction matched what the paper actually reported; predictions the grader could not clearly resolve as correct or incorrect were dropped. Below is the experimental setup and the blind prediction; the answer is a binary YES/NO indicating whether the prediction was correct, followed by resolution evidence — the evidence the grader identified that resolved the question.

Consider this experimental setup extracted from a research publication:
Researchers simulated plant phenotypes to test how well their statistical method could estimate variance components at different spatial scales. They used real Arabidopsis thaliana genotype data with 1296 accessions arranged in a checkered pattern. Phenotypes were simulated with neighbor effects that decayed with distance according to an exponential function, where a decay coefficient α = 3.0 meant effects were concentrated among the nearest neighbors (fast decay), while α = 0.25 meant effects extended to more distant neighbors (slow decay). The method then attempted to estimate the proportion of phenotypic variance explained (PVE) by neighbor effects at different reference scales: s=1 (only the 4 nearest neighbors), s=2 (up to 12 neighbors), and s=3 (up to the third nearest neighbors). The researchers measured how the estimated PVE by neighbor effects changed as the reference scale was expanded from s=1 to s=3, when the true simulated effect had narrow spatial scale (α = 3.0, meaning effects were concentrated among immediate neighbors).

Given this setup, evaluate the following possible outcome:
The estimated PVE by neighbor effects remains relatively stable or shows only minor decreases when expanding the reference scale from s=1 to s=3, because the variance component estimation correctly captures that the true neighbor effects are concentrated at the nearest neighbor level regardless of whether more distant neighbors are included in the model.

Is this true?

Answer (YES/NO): YES